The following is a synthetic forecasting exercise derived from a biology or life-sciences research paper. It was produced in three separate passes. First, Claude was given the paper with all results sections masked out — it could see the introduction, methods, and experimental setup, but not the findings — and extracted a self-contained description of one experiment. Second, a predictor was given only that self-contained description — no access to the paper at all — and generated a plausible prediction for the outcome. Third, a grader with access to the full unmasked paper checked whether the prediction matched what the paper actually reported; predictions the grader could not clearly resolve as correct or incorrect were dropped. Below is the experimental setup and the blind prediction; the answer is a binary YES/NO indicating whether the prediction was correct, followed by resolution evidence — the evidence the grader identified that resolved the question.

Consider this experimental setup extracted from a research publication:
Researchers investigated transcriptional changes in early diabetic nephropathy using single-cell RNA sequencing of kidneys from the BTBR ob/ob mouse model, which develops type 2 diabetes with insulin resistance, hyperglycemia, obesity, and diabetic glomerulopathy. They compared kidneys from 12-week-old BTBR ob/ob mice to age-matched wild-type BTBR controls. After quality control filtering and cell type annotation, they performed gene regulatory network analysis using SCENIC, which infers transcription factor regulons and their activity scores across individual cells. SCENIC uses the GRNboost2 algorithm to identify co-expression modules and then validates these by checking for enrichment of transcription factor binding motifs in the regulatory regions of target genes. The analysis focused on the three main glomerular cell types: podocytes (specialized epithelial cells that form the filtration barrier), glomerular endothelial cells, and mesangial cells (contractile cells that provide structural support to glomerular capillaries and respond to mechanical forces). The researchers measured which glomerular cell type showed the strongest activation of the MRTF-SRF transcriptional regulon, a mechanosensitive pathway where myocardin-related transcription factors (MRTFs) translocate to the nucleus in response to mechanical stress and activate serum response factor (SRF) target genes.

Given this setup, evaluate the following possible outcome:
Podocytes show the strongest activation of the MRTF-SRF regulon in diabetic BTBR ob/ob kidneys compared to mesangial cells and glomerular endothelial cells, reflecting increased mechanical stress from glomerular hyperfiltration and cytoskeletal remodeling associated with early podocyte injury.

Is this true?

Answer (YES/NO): NO